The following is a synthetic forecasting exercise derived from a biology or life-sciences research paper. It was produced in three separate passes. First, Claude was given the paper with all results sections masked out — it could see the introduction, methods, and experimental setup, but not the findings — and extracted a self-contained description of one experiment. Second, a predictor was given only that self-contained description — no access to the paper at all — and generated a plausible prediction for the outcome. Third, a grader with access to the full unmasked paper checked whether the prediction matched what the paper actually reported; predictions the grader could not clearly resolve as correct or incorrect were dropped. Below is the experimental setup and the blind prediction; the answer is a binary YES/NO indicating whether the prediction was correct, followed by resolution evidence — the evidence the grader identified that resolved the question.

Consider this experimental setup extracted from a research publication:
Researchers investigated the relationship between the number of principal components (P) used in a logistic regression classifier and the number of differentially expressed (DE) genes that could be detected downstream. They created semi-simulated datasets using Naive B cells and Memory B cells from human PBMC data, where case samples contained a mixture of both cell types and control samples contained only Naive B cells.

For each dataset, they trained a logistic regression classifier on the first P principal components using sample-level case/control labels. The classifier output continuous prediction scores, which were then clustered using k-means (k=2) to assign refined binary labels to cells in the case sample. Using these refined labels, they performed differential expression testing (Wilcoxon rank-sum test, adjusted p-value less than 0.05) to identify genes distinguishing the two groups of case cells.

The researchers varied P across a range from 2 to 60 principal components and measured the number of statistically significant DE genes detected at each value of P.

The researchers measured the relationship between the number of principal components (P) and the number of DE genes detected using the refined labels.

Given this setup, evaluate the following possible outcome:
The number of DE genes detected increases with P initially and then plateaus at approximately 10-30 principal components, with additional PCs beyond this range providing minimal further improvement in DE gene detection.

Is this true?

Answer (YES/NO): NO